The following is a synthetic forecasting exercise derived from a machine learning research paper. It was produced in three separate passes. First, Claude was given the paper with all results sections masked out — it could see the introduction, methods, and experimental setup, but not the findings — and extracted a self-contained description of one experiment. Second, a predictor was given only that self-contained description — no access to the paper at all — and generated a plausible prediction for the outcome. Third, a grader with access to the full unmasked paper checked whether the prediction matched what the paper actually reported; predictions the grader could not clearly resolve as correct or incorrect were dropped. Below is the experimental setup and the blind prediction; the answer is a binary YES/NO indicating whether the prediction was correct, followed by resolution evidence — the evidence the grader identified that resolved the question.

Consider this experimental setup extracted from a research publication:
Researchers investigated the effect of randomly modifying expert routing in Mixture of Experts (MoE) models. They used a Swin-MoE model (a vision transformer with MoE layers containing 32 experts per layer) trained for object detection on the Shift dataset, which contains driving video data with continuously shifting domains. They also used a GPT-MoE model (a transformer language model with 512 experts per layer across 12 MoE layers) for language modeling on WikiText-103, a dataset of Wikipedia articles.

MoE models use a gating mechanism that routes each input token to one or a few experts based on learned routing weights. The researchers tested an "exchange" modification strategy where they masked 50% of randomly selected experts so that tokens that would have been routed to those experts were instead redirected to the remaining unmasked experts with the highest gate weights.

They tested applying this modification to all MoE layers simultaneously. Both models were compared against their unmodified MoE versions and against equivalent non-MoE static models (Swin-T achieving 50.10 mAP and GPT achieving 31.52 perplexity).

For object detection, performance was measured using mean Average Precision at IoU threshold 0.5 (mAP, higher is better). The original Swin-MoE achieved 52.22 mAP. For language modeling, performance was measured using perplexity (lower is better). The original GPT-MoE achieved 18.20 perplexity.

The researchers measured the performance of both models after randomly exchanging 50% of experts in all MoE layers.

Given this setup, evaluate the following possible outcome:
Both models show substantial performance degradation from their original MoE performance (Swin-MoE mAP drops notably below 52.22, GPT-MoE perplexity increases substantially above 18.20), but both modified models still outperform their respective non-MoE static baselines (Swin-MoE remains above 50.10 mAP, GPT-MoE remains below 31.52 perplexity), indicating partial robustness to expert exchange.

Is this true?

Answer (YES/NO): NO